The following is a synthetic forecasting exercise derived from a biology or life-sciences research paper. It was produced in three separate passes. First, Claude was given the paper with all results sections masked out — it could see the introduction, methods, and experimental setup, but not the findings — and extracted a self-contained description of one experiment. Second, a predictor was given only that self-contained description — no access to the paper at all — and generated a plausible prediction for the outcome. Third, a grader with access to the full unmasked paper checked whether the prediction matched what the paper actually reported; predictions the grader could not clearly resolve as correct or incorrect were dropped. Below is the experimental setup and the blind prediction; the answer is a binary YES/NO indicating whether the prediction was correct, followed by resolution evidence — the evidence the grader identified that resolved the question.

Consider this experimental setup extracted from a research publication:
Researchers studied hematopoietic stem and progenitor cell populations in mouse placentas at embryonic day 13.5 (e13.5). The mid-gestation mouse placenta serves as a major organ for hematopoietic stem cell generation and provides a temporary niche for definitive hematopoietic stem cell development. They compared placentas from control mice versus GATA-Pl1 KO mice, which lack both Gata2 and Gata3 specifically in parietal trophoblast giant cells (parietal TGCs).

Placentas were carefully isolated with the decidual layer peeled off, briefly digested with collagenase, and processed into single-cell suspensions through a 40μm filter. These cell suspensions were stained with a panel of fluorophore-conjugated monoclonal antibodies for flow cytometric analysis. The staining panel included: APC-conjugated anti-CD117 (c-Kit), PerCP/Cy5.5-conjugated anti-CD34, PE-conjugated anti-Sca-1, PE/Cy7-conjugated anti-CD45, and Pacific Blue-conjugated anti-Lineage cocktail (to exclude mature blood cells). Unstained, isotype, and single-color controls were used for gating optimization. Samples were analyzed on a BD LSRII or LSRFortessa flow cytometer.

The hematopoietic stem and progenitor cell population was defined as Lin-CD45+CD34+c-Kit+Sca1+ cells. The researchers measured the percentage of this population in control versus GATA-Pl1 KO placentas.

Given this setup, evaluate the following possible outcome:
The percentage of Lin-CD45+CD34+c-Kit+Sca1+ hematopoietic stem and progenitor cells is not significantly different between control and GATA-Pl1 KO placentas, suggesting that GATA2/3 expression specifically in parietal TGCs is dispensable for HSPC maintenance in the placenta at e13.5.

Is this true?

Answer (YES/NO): NO